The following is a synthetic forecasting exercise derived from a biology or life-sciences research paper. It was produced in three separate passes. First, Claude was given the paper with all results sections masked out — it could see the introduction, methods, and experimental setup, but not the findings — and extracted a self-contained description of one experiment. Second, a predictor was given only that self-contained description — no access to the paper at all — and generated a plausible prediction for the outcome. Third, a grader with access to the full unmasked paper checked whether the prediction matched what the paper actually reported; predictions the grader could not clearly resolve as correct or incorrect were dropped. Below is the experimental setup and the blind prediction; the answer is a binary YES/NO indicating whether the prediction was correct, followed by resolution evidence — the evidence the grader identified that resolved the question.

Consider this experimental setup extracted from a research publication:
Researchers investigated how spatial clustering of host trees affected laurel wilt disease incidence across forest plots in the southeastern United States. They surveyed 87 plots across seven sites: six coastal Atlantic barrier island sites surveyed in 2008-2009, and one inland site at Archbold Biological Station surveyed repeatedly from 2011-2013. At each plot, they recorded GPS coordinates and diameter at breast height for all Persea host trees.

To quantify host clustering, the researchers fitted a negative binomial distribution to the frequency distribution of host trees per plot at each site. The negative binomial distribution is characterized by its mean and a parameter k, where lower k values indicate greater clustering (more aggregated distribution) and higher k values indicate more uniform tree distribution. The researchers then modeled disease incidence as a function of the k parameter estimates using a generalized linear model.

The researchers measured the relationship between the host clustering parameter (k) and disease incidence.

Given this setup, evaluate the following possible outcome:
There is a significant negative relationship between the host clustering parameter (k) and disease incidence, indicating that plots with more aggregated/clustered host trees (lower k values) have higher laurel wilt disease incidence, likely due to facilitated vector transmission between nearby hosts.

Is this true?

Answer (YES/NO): NO